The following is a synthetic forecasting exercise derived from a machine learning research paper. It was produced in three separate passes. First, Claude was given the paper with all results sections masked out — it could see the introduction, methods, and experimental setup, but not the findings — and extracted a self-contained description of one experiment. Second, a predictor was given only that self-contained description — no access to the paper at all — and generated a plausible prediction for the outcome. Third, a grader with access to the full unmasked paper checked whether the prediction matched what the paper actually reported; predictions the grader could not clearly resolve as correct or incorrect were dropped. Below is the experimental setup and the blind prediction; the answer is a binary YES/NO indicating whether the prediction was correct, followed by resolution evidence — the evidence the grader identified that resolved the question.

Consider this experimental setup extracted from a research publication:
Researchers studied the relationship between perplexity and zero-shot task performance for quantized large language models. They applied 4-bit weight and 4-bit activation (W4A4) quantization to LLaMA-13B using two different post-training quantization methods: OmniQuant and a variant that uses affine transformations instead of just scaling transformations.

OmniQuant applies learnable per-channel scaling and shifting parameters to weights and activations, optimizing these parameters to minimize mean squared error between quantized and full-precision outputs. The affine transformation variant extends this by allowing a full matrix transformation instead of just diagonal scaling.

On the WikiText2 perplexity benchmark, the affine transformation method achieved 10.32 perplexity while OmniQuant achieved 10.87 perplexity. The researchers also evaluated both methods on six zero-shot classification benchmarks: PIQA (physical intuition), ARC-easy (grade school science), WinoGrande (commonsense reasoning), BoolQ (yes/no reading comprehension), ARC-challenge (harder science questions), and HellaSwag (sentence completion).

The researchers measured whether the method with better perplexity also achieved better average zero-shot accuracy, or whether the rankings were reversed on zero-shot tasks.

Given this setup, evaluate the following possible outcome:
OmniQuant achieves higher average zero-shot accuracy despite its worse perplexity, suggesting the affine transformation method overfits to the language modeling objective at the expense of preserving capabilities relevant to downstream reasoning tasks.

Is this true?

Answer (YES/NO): YES